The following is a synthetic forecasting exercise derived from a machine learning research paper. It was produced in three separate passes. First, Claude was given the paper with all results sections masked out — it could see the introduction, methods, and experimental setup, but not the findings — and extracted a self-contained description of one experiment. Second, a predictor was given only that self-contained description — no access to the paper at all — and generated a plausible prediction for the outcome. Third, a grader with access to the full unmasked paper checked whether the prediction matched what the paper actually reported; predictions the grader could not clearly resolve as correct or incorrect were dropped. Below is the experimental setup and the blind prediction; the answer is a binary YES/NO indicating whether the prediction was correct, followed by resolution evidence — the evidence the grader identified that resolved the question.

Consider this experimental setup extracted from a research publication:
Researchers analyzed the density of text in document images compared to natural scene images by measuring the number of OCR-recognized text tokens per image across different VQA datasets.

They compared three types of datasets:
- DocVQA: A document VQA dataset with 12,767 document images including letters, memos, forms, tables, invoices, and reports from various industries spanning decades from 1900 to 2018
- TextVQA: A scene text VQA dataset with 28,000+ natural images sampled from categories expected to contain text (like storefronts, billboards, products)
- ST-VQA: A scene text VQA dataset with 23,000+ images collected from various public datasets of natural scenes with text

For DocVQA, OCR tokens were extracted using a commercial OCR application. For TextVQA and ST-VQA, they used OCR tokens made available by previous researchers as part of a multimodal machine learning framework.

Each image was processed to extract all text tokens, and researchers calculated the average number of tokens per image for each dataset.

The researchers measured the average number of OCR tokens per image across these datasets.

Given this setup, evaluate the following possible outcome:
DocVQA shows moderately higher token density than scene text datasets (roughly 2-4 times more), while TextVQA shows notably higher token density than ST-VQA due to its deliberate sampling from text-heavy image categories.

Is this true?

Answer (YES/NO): NO